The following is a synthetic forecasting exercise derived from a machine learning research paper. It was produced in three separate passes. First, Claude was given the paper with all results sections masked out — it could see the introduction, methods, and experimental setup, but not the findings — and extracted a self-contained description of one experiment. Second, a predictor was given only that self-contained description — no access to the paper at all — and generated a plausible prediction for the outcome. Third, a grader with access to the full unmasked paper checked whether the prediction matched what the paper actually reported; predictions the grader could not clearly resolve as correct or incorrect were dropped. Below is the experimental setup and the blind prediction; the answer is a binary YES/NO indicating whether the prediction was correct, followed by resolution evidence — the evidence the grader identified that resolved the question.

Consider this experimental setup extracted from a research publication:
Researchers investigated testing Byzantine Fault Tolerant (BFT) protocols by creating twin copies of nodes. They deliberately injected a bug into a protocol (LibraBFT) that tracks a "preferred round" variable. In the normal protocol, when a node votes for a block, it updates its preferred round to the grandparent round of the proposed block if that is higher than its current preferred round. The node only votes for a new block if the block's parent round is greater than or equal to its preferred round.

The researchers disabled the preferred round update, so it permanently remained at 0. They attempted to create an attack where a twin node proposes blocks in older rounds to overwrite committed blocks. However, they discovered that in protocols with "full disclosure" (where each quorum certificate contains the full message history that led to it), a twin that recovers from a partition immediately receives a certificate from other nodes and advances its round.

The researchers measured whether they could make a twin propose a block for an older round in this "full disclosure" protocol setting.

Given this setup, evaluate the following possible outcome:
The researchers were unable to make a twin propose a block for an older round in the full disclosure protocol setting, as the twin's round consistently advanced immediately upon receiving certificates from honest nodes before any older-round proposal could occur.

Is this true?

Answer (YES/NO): YES